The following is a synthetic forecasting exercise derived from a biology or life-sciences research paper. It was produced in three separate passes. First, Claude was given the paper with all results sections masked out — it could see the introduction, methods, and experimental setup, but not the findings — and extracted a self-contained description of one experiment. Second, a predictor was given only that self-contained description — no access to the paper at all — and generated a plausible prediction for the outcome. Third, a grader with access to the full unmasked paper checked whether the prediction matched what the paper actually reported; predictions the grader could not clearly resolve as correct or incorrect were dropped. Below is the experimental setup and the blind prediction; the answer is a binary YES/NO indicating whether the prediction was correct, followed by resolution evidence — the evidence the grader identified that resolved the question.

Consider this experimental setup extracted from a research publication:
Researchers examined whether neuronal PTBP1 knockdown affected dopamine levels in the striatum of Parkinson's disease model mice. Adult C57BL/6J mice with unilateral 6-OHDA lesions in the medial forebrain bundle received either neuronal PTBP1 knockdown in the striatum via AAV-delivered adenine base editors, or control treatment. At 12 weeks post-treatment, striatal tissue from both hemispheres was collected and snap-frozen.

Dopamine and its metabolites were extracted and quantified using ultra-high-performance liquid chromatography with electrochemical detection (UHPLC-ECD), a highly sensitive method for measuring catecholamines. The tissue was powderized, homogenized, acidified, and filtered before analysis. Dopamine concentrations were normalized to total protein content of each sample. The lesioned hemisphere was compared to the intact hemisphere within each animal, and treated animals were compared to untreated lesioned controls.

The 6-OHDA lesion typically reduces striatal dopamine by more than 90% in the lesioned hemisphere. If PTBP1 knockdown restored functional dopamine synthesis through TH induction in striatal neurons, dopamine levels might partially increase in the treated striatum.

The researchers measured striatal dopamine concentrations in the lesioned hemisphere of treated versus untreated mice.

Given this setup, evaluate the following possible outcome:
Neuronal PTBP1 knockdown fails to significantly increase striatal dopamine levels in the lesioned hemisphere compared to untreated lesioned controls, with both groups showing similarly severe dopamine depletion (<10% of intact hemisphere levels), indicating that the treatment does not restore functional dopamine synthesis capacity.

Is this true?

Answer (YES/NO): NO